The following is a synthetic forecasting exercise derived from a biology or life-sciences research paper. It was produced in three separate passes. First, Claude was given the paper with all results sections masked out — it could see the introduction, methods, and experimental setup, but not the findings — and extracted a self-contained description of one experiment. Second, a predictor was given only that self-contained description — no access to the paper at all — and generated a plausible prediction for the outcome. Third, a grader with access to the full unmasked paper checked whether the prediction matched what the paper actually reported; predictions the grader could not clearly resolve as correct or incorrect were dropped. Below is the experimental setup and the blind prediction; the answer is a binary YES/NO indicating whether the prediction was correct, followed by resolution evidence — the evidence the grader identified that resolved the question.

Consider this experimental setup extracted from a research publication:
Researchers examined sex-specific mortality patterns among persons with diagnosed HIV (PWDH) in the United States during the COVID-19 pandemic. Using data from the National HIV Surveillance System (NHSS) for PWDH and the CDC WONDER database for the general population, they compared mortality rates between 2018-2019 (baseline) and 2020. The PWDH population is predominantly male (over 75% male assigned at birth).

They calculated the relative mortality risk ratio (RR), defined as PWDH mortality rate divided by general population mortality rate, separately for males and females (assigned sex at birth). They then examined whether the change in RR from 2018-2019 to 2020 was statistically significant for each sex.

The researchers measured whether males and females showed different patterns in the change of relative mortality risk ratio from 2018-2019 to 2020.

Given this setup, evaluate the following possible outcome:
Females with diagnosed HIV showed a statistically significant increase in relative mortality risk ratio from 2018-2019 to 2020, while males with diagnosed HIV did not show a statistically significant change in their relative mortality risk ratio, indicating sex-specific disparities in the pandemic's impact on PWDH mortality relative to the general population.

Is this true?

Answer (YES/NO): NO